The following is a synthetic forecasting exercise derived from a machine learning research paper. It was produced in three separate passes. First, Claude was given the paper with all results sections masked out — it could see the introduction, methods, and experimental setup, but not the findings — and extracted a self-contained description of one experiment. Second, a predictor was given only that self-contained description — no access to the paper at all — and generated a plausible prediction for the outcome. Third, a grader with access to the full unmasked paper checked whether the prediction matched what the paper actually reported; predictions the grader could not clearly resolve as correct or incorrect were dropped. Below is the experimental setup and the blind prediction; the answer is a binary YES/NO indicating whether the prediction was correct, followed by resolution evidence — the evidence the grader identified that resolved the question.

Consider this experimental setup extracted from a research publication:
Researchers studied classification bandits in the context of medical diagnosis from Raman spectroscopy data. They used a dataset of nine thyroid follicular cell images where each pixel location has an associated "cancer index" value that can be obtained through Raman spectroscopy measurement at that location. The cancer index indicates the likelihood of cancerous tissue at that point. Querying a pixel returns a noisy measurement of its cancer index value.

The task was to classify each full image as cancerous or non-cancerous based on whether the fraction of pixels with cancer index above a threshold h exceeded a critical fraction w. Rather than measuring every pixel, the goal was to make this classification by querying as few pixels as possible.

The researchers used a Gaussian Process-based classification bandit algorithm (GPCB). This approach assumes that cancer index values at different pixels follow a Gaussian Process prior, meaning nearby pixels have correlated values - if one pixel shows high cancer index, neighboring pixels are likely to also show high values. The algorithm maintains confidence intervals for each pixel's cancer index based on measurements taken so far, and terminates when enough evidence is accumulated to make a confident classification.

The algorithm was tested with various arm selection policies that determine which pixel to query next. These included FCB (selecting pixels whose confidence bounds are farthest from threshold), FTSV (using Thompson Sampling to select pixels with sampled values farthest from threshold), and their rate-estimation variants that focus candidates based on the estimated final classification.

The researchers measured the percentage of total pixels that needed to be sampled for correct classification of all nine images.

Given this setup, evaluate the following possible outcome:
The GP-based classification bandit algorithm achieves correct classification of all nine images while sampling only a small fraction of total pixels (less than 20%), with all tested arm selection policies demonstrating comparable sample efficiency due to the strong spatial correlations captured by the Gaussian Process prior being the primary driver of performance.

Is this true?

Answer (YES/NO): NO